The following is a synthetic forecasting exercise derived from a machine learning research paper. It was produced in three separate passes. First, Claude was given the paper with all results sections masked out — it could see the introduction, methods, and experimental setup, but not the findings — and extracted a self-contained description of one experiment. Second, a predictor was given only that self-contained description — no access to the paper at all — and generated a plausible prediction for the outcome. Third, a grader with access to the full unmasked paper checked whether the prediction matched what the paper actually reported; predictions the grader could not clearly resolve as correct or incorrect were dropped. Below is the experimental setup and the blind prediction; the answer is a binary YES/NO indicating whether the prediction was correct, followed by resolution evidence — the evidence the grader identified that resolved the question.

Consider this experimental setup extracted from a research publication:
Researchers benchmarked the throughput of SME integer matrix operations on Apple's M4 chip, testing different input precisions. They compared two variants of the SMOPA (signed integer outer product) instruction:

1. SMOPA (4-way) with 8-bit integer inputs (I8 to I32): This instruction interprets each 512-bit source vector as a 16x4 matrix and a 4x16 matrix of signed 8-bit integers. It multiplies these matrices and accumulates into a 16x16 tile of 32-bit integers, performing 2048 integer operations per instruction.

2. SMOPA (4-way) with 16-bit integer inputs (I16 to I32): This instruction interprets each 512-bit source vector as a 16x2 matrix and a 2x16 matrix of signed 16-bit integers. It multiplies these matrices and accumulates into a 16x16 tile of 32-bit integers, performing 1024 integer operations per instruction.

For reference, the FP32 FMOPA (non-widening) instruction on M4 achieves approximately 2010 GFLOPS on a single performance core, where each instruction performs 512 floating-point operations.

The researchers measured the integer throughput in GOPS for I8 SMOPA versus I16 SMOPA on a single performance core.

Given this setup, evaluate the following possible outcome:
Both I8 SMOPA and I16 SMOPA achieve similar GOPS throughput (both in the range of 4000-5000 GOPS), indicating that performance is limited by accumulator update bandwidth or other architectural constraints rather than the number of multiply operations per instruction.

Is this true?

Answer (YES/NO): NO